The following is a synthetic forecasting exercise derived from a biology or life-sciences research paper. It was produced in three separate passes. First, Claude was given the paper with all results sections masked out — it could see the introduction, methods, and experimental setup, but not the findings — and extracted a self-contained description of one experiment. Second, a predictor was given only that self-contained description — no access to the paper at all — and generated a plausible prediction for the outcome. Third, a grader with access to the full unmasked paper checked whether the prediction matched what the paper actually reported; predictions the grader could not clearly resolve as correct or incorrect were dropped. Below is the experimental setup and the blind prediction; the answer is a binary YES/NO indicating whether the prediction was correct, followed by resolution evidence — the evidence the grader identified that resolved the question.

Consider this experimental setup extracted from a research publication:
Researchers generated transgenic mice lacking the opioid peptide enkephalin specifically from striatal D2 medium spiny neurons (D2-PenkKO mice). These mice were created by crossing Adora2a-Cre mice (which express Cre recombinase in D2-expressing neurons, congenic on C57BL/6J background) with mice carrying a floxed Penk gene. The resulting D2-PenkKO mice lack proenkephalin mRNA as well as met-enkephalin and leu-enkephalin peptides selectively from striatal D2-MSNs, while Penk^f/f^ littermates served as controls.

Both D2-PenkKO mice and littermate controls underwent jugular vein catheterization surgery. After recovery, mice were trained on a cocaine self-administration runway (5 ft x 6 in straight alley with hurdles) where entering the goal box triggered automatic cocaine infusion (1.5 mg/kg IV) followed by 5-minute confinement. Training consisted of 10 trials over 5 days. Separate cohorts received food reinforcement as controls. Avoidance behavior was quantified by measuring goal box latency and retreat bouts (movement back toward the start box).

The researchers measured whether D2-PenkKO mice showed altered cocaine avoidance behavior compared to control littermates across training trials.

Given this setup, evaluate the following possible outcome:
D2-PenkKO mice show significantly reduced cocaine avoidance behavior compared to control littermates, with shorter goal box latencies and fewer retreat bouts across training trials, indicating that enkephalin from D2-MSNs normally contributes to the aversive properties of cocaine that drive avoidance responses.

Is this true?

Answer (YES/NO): NO